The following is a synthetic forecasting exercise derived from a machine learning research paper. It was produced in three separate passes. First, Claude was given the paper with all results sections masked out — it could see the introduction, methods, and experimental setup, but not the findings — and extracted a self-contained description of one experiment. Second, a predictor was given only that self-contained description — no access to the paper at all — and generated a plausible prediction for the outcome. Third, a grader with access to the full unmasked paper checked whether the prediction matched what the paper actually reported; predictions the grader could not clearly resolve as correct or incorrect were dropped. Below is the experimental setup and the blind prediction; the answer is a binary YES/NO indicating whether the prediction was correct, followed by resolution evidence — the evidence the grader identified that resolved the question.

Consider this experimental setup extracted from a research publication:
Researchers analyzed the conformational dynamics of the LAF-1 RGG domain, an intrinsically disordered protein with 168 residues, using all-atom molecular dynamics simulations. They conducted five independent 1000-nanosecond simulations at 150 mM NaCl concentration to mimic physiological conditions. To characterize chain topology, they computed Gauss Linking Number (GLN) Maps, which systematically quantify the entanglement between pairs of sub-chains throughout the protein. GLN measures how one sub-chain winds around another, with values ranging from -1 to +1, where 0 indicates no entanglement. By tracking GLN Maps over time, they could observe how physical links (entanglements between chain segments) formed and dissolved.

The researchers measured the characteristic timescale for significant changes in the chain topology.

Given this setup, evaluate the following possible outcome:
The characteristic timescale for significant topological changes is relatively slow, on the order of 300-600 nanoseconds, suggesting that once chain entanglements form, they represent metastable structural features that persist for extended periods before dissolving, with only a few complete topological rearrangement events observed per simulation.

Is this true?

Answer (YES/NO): YES